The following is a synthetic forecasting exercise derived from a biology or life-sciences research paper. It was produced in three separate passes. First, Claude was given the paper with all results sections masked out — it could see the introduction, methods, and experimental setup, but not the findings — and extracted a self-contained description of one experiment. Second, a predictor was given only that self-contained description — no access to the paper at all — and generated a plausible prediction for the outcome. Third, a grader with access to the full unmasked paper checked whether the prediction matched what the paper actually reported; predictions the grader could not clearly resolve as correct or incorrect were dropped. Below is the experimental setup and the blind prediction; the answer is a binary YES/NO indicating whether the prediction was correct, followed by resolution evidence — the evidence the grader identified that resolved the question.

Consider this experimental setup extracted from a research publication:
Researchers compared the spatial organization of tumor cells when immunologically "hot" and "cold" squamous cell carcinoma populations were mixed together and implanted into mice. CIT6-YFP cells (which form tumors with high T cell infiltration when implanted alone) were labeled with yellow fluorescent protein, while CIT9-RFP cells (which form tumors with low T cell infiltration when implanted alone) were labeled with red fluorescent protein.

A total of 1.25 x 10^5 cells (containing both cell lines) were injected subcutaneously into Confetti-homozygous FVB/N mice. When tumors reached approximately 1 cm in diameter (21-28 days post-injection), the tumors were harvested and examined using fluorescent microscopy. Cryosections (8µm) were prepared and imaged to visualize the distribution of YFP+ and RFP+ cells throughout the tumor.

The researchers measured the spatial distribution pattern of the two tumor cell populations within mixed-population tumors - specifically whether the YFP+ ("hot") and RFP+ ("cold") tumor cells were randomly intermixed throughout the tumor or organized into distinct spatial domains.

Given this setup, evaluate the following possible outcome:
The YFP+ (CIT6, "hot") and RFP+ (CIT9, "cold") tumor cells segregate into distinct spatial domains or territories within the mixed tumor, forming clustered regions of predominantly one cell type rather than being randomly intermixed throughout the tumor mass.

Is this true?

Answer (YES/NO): YES